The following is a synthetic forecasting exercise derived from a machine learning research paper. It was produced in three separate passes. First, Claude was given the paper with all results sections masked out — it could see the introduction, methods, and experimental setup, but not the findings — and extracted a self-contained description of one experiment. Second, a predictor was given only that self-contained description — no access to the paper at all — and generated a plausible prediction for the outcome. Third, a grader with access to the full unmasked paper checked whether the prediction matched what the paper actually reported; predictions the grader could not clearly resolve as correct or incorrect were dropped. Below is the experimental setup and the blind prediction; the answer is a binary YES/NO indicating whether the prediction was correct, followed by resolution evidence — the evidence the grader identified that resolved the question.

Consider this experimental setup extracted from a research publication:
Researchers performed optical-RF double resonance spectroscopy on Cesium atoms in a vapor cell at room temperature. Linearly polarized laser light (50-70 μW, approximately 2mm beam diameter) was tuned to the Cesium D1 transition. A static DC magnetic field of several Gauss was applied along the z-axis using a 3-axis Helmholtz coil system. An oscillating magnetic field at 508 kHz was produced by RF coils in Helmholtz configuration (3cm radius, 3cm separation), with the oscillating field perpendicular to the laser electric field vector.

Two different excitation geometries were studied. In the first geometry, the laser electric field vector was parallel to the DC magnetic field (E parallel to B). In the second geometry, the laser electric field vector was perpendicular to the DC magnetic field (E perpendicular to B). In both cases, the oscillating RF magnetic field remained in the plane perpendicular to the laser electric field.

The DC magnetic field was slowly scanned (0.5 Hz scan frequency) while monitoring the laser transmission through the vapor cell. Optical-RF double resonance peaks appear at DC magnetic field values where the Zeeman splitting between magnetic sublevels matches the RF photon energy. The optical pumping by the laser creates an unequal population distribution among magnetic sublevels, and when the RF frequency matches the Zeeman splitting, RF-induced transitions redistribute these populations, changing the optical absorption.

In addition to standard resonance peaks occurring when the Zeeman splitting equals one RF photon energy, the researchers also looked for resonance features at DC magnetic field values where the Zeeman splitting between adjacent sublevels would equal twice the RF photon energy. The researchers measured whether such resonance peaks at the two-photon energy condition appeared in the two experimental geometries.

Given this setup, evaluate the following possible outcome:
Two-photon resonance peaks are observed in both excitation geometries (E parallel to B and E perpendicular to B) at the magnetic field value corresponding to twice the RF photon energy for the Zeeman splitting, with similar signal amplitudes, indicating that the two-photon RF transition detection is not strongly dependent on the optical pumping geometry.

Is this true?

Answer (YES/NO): NO